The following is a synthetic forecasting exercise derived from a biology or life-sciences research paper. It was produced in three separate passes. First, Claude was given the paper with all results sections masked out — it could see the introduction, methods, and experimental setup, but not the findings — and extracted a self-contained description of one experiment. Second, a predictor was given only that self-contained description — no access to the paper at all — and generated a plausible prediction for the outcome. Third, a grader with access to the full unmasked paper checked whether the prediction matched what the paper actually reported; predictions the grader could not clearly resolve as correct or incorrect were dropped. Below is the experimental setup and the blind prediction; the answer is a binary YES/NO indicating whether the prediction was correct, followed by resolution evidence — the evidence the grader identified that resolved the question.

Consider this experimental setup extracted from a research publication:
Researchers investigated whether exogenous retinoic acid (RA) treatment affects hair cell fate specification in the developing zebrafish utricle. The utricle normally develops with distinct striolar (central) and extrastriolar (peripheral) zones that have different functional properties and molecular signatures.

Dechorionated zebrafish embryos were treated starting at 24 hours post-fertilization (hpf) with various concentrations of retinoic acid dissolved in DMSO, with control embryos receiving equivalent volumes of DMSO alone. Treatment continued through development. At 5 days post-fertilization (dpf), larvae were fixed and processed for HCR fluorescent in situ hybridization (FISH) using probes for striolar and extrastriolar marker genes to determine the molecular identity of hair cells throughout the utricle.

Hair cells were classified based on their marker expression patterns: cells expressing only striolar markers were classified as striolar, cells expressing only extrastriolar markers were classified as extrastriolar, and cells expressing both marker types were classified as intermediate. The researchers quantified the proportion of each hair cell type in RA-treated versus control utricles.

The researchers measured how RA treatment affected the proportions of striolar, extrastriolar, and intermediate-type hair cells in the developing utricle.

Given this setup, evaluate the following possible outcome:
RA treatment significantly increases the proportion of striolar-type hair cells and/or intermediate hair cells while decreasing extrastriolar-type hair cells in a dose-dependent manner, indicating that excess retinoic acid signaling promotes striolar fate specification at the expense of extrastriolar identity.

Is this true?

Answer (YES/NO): NO